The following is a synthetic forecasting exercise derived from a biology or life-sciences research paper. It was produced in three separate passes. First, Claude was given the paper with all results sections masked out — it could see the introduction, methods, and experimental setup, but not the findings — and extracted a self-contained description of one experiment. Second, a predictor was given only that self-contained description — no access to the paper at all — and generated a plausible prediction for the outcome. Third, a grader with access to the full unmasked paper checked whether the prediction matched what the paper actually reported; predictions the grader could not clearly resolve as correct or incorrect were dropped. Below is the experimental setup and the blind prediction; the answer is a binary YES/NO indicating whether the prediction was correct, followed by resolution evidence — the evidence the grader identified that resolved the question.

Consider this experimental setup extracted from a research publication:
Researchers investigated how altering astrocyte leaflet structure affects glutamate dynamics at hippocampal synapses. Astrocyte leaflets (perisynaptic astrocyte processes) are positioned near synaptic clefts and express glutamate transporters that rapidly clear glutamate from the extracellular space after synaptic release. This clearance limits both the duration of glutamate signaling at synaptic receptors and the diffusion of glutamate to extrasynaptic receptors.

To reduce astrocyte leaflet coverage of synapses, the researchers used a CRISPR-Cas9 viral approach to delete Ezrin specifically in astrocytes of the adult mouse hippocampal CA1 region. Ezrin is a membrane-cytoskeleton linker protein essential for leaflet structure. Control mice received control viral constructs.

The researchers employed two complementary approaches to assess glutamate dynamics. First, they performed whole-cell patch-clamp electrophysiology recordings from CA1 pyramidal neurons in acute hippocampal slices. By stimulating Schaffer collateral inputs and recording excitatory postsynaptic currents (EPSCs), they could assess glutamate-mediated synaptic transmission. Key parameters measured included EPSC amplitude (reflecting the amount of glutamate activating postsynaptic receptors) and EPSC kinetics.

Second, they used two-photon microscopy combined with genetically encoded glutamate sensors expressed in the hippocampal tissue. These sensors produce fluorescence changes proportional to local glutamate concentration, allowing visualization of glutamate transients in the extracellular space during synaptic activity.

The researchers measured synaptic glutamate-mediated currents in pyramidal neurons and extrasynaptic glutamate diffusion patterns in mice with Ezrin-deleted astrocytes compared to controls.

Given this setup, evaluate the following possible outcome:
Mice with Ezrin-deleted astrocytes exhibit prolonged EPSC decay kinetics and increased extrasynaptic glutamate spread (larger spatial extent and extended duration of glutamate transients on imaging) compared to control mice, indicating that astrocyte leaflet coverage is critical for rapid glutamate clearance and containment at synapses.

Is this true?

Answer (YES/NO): NO